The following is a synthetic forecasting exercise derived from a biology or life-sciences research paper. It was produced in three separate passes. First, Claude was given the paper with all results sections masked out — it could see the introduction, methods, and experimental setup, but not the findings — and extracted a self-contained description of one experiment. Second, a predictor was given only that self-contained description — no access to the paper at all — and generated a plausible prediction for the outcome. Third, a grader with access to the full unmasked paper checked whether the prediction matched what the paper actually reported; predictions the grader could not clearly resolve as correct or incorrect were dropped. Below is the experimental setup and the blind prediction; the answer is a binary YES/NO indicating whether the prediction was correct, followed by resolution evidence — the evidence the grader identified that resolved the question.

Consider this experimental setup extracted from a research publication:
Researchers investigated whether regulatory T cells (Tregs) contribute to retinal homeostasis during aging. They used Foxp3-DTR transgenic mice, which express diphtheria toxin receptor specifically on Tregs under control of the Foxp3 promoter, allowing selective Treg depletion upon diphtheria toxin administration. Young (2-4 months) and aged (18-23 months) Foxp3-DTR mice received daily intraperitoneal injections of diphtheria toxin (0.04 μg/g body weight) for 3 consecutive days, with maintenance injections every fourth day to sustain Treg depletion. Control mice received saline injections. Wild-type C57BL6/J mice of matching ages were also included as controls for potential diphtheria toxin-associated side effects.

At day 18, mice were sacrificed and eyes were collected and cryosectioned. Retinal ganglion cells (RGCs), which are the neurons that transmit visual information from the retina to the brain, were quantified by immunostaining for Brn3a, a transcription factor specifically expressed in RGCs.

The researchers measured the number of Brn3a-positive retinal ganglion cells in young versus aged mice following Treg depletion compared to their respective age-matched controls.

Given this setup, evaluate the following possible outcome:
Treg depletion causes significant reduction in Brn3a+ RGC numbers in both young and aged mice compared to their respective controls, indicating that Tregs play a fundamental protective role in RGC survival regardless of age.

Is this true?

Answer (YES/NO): NO